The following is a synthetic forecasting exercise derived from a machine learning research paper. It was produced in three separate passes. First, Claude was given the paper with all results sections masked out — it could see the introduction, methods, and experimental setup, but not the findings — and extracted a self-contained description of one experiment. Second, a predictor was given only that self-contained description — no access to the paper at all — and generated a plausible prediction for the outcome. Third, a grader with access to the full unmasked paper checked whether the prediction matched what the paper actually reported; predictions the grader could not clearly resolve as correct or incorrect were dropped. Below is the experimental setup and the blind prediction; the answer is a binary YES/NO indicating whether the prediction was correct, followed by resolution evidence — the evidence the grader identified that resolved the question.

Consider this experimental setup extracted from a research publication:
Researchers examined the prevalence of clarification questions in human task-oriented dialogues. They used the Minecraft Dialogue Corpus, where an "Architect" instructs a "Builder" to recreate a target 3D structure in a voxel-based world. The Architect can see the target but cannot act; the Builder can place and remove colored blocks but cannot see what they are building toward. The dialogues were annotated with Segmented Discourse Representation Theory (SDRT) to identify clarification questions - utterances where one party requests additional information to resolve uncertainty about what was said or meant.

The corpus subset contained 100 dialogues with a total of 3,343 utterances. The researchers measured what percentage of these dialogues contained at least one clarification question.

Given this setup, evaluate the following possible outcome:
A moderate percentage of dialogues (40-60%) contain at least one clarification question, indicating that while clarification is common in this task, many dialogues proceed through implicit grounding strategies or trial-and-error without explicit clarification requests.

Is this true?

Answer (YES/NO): NO